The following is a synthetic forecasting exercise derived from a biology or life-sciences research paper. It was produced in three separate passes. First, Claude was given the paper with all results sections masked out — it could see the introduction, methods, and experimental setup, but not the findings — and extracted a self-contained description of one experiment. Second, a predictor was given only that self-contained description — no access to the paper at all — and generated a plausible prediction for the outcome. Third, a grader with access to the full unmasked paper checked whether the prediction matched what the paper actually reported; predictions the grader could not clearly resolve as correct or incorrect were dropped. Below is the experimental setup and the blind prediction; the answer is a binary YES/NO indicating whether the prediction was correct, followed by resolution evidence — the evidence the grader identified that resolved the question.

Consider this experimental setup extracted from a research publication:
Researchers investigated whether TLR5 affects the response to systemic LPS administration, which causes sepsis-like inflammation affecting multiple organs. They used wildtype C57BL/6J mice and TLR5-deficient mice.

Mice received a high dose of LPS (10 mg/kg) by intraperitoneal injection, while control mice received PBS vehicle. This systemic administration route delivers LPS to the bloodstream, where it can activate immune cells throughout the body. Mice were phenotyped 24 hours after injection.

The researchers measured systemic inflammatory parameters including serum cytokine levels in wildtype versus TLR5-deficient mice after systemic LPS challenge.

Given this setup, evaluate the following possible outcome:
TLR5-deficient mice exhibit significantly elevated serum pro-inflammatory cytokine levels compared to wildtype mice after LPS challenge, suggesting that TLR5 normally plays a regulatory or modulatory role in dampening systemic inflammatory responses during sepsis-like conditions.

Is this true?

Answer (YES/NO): NO